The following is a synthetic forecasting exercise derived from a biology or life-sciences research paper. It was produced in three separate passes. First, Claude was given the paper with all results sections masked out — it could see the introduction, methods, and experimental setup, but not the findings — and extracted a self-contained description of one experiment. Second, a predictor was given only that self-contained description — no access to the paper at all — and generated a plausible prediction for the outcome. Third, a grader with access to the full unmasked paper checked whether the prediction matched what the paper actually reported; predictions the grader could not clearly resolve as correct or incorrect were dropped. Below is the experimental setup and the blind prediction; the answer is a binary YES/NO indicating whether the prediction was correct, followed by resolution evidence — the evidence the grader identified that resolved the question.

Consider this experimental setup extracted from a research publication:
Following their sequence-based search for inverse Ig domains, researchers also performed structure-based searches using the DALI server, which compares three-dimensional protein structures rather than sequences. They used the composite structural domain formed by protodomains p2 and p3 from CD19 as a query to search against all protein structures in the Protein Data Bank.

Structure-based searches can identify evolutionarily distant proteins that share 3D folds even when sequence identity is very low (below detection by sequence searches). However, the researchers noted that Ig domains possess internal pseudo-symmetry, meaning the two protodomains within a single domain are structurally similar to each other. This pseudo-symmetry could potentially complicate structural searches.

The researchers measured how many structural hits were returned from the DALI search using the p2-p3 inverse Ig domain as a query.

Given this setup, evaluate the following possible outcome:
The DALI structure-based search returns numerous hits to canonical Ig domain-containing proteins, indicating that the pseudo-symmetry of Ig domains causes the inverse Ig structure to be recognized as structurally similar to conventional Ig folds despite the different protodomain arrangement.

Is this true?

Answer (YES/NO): YES